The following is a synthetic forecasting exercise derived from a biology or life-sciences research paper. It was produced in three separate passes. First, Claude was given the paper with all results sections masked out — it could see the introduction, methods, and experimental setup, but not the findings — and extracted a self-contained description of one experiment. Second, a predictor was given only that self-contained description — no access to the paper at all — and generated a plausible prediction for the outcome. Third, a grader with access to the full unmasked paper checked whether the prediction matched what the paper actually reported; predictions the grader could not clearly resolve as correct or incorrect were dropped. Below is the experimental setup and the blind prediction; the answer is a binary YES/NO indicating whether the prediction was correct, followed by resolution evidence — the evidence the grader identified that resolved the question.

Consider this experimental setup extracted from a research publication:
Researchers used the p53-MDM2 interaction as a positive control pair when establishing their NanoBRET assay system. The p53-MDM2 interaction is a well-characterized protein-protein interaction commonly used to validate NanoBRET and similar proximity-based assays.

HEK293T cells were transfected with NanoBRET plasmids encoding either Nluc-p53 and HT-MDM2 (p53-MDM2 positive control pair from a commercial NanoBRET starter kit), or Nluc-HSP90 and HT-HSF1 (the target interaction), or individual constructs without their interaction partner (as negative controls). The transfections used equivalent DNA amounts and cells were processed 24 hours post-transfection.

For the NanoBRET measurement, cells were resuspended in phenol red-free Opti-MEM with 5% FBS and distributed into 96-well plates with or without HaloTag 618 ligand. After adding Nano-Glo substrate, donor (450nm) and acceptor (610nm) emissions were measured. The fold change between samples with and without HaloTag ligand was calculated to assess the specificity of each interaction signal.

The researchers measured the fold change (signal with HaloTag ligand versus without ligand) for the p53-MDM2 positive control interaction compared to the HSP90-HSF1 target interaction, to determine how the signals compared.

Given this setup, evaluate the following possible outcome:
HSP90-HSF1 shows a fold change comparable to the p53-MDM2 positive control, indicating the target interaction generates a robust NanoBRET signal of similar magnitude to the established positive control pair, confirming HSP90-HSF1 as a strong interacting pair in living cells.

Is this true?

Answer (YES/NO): NO